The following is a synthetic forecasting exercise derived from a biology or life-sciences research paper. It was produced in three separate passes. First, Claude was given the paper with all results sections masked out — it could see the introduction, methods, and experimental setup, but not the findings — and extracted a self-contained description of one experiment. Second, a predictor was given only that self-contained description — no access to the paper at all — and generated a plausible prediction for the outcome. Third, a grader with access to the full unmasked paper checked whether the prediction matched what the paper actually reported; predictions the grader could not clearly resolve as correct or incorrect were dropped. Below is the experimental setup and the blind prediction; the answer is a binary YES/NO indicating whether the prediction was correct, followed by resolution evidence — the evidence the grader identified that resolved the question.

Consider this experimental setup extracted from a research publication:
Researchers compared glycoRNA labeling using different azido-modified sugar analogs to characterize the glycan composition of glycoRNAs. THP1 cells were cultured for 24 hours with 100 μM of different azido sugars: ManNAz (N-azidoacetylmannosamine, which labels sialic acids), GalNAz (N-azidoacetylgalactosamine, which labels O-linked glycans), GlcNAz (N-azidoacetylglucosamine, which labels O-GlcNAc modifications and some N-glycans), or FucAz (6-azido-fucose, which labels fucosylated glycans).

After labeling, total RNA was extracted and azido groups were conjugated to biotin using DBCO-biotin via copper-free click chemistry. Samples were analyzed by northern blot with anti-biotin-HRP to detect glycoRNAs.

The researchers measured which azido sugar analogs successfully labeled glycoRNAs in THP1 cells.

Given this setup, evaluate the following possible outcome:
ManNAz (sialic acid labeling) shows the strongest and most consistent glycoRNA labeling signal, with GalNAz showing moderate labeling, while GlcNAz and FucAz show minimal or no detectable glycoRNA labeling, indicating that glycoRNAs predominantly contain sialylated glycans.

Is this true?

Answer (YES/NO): NO